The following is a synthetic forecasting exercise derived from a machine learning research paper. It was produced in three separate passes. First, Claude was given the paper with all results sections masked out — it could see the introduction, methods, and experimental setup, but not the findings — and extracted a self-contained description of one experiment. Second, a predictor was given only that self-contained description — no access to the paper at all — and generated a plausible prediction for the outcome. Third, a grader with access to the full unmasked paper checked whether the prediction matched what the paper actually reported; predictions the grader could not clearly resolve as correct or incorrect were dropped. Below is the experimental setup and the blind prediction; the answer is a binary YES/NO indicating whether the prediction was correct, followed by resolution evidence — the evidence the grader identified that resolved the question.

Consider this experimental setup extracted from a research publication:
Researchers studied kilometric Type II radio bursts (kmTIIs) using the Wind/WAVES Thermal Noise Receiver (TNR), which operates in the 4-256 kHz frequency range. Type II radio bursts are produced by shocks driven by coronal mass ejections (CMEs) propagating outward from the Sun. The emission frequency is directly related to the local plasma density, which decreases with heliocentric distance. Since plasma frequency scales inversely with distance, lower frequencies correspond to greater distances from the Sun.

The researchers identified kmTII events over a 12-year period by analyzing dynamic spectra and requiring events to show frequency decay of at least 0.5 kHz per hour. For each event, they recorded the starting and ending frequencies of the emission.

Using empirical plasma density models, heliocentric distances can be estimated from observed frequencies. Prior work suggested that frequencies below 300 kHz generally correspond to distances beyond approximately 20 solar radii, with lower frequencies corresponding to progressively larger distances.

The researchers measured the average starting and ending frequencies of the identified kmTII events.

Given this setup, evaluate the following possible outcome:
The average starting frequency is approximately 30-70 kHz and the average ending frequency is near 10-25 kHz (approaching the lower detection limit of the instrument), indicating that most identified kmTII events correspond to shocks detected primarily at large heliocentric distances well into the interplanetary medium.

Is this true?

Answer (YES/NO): NO